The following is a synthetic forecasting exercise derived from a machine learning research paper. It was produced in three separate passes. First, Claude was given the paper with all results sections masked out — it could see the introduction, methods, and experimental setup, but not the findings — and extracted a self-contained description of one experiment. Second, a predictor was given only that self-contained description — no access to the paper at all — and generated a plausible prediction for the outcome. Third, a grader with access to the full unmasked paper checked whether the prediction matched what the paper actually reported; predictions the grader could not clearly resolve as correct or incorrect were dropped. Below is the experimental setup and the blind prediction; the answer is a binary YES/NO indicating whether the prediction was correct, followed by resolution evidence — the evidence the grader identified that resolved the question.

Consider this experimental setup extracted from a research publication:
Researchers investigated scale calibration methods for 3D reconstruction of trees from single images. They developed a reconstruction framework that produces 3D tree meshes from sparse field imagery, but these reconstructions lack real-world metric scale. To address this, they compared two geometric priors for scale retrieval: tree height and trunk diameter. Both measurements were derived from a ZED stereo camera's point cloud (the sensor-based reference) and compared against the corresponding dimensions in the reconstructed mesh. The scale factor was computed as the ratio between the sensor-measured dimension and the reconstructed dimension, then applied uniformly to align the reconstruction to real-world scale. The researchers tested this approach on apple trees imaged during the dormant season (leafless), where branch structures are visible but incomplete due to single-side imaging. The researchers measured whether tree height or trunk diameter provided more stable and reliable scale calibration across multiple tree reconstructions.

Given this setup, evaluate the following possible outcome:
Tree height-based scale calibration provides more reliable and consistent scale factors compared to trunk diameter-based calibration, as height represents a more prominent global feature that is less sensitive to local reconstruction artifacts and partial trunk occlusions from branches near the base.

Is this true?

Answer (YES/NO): YES